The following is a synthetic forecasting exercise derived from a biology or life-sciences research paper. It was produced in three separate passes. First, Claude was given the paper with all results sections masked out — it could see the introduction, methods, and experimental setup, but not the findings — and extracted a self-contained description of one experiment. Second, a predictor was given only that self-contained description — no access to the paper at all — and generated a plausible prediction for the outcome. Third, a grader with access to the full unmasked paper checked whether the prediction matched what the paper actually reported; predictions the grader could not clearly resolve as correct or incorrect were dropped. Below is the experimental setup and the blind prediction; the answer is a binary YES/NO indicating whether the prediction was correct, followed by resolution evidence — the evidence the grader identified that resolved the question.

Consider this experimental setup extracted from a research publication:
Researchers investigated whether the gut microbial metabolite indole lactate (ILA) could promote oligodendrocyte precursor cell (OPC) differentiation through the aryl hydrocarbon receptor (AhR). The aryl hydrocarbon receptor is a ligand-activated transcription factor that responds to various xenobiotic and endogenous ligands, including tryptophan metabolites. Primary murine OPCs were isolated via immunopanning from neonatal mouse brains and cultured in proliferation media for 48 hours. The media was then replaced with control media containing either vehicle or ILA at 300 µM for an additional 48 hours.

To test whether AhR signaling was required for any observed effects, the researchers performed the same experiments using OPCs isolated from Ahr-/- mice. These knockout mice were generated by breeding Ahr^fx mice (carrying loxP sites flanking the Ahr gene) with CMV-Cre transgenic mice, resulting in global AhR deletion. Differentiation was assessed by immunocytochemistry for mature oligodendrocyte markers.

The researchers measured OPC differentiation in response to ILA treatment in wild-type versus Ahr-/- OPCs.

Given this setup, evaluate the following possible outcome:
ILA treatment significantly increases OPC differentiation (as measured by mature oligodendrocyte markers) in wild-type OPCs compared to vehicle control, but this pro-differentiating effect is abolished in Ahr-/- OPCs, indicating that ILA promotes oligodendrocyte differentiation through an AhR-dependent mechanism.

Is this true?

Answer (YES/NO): YES